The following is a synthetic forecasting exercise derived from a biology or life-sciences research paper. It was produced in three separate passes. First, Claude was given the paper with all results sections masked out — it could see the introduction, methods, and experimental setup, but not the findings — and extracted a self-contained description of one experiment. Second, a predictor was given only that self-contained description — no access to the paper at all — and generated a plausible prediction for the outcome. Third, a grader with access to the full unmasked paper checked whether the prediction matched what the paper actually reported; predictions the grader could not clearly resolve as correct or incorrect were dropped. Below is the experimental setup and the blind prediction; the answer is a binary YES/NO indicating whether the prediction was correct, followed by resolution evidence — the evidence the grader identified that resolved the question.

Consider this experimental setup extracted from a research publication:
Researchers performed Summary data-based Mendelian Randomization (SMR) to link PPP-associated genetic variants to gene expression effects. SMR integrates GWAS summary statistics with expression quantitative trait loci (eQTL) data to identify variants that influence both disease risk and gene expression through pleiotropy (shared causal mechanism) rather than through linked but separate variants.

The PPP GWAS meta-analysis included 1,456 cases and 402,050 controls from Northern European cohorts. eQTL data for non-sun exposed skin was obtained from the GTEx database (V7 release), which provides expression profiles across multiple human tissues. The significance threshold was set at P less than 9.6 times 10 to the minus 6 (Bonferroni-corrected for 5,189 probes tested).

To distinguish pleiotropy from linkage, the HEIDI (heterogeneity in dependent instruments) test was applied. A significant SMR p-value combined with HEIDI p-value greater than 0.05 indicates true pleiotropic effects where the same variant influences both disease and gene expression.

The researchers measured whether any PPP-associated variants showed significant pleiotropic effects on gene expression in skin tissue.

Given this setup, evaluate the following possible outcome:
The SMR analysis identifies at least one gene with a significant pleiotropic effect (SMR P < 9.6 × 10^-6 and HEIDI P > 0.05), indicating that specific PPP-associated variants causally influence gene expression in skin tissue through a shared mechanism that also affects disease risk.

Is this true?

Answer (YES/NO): YES